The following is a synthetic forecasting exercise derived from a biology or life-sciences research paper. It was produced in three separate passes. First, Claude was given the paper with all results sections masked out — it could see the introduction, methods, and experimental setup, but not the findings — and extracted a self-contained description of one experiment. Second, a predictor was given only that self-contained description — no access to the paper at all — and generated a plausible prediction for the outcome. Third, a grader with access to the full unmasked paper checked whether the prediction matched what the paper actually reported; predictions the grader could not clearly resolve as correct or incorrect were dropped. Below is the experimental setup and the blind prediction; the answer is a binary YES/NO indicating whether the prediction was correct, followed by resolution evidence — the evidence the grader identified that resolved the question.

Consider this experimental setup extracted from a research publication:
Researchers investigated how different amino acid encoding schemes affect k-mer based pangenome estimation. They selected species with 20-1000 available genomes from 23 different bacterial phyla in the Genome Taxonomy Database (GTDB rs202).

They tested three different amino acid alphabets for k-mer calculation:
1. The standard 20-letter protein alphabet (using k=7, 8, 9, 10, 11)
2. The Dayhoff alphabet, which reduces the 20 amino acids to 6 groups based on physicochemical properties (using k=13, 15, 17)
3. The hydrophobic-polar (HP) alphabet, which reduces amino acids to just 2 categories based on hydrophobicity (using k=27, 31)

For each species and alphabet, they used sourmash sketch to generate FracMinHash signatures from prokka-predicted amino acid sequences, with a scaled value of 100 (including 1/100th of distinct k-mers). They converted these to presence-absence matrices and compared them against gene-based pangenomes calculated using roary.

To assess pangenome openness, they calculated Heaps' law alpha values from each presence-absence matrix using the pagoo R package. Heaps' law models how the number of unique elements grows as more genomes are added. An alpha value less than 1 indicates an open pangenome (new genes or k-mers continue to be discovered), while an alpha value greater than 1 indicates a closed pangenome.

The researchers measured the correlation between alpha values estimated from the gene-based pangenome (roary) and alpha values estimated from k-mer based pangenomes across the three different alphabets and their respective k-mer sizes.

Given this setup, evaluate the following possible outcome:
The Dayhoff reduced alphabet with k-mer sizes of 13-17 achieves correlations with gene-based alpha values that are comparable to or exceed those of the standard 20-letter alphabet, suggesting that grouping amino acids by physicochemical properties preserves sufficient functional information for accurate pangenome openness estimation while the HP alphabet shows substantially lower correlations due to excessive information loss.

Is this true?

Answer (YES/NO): NO